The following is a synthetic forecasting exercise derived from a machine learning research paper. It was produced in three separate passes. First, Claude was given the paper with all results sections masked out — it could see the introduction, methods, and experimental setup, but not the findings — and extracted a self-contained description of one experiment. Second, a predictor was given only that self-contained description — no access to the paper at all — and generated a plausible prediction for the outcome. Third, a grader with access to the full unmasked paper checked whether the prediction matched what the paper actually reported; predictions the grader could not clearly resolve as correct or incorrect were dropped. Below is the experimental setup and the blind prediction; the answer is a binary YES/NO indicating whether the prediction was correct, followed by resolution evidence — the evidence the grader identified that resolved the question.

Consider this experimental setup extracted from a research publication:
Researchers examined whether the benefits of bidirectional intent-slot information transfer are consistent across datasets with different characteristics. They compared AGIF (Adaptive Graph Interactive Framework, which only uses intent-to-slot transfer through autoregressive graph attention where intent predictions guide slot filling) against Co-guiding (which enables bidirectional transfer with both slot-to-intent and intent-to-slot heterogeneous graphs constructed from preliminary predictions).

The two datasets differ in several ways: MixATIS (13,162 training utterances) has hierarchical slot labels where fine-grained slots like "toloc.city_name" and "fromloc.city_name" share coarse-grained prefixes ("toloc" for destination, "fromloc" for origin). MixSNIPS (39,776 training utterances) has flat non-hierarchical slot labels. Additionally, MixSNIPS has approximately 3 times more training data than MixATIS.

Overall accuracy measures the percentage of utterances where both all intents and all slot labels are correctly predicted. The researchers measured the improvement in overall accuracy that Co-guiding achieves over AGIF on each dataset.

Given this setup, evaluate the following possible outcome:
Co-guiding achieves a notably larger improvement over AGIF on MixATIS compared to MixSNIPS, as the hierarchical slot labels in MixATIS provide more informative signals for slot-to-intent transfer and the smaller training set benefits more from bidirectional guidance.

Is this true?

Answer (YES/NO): YES